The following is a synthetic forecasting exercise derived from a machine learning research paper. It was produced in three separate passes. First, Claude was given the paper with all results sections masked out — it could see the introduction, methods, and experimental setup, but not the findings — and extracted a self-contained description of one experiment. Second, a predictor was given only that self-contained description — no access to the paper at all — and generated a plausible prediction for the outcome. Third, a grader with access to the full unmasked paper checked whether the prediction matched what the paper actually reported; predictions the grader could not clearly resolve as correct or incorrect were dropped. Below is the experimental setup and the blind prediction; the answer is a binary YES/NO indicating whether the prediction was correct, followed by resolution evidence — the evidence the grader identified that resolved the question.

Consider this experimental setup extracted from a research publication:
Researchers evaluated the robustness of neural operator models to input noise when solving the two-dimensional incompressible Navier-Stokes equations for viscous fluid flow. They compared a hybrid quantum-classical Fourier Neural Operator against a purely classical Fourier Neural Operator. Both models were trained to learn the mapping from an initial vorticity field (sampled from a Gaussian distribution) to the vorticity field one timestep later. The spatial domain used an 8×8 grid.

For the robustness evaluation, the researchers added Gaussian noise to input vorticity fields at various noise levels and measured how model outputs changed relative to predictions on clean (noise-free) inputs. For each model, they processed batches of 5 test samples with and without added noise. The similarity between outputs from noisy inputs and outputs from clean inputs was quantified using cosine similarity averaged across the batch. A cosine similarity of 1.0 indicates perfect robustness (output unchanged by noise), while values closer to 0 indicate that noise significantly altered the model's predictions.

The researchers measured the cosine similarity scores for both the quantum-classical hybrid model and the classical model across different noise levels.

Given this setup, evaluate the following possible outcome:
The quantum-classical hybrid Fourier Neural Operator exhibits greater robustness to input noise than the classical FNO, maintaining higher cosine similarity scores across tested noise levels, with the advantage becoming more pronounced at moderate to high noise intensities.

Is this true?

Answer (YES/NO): YES